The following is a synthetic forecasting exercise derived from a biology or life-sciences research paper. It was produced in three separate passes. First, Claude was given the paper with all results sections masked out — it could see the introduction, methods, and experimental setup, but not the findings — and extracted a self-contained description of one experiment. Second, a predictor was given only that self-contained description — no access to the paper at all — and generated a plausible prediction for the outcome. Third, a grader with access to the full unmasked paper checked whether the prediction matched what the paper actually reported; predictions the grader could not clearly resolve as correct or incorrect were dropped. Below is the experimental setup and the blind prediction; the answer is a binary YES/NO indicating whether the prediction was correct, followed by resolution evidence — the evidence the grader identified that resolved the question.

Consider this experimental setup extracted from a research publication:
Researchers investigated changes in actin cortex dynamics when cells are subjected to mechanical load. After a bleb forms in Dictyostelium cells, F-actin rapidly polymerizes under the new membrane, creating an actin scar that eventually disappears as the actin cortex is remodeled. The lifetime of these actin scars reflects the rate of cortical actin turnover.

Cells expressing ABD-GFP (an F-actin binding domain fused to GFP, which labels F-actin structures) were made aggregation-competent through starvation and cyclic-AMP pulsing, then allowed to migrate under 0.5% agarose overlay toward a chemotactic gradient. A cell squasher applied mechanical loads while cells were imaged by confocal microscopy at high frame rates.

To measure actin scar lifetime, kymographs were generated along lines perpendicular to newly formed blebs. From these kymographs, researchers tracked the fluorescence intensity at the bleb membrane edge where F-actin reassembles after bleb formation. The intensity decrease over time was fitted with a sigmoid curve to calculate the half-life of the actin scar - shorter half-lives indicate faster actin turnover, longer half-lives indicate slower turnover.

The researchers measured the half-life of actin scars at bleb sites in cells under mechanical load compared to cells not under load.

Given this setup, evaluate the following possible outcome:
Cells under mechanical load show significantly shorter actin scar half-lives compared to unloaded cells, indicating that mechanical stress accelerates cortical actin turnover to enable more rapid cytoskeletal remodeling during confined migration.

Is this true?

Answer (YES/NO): NO